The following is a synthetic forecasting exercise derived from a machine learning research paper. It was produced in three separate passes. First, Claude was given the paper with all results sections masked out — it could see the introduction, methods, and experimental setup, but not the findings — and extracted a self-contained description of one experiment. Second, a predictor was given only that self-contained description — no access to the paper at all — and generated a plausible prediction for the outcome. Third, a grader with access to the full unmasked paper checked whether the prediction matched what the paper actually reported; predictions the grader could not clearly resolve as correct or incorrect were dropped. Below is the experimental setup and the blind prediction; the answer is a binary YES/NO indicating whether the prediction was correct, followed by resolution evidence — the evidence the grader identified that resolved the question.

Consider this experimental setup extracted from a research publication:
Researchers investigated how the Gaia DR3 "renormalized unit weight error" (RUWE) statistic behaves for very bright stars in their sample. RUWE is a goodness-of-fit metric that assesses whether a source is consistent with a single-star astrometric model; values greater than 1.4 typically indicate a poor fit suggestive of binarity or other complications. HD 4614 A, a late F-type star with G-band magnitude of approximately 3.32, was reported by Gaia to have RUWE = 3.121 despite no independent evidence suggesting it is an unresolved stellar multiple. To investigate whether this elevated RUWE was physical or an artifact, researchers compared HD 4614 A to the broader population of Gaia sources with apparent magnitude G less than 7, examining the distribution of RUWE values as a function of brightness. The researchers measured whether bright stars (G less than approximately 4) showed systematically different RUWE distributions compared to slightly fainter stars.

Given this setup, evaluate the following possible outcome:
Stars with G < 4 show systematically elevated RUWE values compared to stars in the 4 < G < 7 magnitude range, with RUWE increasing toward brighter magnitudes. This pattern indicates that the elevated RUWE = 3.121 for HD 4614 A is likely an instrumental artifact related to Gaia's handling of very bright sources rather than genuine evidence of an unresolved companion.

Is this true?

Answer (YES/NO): YES